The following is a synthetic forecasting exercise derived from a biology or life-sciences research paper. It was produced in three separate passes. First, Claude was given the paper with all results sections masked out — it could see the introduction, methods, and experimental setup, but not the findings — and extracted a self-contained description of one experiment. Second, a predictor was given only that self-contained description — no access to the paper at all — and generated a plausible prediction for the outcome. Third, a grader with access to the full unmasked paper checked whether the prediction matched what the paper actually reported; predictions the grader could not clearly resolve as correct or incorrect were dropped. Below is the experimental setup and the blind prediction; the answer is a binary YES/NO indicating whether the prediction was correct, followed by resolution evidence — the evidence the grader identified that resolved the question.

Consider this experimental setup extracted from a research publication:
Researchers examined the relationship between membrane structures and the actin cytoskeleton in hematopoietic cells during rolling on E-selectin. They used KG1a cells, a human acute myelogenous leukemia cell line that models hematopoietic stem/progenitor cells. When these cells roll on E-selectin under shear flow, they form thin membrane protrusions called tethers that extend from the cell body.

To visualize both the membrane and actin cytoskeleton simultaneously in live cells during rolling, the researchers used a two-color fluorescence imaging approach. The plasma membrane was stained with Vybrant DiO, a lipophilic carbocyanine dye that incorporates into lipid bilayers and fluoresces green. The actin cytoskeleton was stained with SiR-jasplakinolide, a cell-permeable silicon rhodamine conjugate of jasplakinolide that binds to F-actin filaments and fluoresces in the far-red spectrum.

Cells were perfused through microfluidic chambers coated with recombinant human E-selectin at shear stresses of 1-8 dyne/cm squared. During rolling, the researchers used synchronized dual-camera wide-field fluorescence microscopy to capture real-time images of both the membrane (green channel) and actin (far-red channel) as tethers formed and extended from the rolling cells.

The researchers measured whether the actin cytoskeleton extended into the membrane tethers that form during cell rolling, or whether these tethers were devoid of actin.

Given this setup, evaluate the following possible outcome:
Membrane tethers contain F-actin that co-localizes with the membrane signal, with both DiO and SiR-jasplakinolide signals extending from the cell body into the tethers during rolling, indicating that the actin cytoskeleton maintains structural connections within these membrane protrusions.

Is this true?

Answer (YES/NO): NO